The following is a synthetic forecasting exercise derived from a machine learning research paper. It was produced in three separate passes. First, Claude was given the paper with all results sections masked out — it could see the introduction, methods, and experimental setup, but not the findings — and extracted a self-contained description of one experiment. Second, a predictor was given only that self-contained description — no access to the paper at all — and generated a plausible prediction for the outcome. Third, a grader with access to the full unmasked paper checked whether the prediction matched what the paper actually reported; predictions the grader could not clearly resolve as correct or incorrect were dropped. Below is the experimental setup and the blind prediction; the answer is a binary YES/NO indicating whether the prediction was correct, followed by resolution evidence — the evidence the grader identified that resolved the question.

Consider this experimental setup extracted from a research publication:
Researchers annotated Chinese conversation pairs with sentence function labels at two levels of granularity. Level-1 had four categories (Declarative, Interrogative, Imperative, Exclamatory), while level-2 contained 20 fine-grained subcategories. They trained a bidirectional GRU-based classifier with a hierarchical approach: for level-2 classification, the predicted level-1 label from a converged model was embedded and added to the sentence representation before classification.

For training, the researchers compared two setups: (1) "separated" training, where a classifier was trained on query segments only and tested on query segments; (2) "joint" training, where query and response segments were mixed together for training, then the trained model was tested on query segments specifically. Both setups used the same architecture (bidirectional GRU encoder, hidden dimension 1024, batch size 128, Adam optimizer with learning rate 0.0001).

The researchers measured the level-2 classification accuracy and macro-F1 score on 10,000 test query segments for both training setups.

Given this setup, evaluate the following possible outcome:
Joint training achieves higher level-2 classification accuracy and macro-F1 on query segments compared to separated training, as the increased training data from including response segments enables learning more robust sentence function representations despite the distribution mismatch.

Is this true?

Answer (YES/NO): NO